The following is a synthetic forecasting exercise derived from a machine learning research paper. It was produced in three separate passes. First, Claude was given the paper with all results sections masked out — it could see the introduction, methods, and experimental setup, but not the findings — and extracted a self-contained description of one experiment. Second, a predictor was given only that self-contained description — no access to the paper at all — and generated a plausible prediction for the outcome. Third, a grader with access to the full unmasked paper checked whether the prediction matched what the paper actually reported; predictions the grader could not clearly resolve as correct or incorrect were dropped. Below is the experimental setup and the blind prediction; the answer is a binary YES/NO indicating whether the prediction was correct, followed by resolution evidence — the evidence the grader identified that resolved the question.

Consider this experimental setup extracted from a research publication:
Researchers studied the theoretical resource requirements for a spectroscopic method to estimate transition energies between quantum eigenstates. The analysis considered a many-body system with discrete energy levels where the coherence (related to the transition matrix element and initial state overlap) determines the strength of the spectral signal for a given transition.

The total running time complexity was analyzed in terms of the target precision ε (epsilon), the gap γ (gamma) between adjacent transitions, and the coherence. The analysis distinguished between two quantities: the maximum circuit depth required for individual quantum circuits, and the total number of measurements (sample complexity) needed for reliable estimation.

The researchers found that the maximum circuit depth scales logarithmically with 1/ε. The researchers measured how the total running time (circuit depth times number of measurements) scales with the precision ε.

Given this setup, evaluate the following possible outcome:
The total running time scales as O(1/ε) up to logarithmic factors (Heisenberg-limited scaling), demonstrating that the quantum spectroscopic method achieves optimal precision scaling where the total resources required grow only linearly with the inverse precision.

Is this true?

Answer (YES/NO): NO